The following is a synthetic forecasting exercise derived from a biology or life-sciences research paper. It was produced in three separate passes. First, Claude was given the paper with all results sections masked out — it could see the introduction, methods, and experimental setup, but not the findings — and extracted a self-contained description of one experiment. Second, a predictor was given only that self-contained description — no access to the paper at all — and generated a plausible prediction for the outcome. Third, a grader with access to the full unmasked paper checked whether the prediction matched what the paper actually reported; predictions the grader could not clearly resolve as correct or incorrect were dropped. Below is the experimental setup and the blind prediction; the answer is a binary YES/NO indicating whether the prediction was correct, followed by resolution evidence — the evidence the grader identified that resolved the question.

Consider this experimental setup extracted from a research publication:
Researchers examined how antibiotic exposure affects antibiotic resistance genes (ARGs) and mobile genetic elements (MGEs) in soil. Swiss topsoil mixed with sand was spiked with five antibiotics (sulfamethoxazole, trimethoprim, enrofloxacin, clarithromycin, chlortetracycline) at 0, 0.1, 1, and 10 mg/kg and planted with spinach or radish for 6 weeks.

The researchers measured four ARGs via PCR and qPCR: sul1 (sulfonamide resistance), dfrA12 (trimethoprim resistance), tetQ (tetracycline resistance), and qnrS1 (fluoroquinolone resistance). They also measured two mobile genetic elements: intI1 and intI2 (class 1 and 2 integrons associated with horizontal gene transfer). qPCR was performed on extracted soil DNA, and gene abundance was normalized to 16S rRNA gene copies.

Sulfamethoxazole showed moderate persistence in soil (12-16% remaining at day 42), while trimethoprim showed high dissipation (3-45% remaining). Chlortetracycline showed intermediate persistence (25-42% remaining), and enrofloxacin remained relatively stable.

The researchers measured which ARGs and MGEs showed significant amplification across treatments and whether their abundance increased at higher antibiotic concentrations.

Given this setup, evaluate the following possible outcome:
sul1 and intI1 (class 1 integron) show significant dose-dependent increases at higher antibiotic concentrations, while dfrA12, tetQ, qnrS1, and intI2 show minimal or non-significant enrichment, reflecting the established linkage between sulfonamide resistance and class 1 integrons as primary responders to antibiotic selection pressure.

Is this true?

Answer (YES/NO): YES